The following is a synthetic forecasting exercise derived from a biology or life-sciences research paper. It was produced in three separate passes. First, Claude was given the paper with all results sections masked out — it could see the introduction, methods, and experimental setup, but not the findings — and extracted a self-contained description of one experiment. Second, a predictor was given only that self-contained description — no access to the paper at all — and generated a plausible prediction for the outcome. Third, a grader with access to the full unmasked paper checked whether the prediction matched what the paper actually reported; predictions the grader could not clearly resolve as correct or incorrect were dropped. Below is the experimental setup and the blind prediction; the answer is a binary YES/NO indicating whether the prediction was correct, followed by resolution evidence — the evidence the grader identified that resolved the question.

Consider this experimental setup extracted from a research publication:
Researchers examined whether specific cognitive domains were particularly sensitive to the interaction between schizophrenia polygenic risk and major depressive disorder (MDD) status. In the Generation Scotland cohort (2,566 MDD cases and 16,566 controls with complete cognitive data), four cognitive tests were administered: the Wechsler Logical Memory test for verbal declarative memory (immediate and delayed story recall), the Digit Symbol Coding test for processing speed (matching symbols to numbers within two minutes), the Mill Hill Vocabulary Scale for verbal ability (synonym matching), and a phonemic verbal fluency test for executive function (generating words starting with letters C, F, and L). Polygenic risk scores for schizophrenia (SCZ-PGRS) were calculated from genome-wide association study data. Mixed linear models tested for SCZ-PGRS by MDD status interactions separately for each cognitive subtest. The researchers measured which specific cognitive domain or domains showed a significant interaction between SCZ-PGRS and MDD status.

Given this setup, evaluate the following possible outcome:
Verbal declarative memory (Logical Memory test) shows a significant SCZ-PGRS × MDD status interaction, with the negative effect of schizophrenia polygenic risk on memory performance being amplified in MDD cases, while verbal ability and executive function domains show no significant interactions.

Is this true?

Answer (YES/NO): NO